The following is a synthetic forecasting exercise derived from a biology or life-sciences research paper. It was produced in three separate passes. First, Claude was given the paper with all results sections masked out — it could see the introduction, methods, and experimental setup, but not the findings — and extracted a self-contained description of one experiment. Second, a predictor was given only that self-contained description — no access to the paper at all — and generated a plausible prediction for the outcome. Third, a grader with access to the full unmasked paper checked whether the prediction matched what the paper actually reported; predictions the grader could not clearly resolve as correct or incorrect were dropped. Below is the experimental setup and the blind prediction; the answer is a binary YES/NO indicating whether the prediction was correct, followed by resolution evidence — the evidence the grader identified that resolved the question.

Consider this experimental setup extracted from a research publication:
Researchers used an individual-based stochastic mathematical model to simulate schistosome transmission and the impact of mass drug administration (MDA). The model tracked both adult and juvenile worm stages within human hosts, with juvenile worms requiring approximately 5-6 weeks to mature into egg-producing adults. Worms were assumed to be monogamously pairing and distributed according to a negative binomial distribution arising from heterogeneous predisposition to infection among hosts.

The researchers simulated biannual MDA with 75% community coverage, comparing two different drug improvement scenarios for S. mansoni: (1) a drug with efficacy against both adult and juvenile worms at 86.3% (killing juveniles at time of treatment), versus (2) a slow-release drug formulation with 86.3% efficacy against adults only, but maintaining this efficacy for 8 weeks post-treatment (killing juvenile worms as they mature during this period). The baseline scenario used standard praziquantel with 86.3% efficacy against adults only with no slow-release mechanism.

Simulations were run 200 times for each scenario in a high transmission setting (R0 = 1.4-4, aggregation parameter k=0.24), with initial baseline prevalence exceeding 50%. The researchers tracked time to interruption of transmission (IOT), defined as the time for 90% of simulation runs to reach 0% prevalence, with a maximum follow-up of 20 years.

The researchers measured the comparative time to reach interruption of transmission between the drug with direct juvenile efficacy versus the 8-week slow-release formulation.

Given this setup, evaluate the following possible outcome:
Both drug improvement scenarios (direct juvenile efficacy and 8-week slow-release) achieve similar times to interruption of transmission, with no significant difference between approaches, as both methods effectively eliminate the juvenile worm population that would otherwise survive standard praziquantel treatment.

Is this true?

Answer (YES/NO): NO